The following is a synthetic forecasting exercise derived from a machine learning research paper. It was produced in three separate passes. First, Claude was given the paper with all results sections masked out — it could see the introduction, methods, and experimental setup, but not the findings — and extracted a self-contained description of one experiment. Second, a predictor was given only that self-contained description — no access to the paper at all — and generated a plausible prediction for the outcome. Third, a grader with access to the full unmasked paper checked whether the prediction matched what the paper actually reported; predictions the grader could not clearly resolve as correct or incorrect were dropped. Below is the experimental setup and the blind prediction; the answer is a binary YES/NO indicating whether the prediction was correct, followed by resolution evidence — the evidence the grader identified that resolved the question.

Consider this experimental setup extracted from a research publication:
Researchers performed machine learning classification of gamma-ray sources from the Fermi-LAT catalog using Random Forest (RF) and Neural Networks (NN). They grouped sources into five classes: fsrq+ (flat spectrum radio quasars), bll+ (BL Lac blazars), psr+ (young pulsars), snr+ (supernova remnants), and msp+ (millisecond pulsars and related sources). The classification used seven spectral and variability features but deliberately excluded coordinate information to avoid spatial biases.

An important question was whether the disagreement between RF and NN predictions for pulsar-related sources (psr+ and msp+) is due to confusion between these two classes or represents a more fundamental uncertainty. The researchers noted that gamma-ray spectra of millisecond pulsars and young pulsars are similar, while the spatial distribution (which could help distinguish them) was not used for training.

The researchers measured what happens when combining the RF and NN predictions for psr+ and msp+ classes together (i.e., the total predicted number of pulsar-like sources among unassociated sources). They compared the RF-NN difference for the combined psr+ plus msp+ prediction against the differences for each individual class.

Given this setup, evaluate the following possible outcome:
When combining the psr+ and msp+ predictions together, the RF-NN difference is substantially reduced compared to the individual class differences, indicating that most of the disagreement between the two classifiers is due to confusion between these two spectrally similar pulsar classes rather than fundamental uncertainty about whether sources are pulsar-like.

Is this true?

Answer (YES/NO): YES